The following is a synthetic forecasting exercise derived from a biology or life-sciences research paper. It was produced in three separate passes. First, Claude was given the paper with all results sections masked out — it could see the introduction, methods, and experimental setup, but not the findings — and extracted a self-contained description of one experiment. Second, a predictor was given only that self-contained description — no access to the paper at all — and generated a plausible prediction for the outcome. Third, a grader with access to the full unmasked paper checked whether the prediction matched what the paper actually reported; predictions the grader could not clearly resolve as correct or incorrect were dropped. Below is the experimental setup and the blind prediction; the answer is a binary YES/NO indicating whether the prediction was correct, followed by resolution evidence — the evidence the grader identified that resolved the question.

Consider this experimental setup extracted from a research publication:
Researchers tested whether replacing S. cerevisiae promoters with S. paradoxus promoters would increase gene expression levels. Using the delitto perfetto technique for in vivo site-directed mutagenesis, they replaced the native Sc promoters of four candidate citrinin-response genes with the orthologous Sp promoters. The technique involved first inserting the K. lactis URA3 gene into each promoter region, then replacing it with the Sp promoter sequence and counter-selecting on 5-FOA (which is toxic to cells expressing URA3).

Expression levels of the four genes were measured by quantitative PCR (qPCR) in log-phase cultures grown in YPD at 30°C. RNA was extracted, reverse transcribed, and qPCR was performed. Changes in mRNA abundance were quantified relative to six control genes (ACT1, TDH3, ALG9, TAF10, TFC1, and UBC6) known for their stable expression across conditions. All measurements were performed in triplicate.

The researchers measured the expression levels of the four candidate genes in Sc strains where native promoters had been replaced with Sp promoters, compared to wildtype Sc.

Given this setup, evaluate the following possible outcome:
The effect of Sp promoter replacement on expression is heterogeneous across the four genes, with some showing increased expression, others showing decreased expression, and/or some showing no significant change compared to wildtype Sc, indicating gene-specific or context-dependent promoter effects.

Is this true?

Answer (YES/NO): NO